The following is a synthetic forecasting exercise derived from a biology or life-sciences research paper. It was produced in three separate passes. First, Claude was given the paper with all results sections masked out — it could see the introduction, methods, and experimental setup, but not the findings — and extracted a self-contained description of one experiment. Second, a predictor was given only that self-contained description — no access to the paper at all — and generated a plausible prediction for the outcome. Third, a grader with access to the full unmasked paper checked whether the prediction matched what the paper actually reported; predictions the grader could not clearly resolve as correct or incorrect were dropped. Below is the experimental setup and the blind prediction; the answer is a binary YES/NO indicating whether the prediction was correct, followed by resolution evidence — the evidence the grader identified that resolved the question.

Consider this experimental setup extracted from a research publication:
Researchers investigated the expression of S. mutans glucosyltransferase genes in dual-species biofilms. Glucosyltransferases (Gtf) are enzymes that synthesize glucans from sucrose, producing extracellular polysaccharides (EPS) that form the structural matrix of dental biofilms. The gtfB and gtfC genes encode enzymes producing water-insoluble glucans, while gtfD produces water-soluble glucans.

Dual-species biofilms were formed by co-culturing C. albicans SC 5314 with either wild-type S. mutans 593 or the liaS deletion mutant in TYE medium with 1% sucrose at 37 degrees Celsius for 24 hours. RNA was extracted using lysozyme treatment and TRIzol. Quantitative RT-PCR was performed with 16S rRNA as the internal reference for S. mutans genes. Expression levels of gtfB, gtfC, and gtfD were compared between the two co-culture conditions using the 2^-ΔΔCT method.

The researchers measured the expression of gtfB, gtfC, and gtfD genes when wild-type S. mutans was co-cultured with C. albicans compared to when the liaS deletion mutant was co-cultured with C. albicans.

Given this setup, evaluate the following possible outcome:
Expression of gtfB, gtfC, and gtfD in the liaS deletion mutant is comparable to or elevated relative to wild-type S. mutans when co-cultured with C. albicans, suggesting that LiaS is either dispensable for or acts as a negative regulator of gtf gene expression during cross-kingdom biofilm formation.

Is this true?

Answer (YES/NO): NO